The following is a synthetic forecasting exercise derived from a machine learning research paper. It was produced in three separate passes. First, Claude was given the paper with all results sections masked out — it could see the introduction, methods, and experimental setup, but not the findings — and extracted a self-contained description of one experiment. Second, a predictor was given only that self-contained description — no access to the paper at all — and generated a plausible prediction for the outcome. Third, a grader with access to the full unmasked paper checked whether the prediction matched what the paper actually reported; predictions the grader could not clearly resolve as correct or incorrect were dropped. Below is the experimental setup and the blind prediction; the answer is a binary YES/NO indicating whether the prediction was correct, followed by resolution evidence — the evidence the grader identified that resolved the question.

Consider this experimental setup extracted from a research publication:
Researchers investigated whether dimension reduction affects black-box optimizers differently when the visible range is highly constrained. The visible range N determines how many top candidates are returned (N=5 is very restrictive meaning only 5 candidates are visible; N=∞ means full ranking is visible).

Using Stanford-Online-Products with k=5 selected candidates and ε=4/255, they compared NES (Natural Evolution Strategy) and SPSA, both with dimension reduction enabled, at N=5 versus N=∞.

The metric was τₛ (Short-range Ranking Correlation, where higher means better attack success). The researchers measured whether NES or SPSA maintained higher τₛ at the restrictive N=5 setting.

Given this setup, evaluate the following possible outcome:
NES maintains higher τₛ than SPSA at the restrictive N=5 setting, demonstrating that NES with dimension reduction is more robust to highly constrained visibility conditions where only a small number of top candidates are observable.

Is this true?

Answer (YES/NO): NO